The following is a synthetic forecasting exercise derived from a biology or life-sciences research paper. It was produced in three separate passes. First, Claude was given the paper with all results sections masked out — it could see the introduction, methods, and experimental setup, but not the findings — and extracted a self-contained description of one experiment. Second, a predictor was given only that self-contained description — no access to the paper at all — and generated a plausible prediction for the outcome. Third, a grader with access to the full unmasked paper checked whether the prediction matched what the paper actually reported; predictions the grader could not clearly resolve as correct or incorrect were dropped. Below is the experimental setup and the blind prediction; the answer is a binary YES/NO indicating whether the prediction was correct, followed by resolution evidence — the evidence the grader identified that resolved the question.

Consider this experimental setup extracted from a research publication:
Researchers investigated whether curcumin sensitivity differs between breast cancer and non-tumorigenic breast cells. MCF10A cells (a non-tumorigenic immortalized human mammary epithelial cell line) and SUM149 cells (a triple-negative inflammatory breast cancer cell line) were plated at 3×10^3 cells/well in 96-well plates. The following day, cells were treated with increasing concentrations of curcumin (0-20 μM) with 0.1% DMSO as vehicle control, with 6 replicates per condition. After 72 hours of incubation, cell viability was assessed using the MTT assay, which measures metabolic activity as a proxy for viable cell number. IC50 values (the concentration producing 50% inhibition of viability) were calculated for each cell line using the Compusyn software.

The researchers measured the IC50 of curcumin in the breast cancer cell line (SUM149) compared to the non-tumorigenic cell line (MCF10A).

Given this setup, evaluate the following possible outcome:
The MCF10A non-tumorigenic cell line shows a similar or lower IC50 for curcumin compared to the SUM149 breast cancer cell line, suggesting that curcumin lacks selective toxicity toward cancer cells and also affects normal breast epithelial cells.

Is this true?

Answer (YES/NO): NO